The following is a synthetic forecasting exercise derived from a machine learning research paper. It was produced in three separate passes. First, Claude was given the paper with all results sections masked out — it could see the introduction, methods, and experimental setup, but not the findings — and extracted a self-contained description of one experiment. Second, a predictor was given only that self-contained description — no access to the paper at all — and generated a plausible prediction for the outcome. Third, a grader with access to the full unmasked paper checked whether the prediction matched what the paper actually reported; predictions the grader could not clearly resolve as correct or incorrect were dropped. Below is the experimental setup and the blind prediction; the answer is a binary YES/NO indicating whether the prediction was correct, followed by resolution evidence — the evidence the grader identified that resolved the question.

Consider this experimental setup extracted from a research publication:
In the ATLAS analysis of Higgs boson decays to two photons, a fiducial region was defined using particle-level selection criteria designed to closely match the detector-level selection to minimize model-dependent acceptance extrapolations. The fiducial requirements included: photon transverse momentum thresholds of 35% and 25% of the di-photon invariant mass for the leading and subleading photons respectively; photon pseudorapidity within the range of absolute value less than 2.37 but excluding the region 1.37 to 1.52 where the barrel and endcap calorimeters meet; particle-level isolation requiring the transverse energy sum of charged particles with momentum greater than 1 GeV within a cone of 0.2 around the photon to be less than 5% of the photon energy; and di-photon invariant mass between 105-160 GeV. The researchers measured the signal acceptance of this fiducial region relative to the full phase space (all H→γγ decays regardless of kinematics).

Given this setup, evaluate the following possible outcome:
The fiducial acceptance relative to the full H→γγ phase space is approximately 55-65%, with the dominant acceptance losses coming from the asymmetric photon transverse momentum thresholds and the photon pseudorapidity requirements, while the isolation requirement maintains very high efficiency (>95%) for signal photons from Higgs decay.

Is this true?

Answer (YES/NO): NO